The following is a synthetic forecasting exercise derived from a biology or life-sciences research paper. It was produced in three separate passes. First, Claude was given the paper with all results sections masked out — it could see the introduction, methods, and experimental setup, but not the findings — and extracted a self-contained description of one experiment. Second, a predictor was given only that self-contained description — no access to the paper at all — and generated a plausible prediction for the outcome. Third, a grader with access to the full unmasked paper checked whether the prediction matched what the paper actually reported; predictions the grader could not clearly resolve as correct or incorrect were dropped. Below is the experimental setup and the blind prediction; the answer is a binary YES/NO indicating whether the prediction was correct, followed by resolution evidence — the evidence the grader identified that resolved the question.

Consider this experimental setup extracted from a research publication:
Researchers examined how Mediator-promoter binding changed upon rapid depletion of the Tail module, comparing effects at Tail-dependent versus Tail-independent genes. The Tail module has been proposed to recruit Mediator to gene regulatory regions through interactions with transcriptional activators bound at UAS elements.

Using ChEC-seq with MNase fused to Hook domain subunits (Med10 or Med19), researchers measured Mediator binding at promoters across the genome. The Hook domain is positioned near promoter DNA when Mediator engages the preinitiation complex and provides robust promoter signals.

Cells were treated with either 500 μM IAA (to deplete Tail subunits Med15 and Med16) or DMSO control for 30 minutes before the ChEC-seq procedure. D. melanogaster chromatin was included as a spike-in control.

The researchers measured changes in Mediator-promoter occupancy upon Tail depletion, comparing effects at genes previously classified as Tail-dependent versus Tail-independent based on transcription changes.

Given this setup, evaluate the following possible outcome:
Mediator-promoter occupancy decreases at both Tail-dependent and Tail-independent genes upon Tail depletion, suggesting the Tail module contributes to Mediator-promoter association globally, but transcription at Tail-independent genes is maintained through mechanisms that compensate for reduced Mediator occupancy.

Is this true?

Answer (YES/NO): NO